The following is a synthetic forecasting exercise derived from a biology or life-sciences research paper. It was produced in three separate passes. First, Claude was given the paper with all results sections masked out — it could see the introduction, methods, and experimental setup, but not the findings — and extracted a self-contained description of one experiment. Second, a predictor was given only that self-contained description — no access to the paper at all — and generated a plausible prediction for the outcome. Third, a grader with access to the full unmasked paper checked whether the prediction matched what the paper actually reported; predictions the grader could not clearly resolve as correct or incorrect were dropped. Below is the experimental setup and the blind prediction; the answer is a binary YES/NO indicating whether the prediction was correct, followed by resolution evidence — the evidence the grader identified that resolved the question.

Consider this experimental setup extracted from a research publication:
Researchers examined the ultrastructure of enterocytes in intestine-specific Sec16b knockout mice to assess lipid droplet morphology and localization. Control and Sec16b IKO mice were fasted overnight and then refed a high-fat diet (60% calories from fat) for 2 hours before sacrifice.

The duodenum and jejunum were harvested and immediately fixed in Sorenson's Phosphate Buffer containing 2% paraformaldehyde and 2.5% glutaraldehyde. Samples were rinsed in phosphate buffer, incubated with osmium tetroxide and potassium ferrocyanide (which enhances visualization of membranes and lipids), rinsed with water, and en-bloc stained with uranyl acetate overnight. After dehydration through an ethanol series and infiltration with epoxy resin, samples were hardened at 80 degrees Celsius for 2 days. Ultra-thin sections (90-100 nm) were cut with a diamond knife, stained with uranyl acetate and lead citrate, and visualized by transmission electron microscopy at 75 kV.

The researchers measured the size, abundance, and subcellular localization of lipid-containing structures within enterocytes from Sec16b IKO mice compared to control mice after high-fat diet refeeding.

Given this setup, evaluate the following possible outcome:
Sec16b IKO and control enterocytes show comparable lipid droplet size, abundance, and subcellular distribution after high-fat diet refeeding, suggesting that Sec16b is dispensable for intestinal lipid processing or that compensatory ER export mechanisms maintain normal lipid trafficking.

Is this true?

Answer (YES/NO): NO